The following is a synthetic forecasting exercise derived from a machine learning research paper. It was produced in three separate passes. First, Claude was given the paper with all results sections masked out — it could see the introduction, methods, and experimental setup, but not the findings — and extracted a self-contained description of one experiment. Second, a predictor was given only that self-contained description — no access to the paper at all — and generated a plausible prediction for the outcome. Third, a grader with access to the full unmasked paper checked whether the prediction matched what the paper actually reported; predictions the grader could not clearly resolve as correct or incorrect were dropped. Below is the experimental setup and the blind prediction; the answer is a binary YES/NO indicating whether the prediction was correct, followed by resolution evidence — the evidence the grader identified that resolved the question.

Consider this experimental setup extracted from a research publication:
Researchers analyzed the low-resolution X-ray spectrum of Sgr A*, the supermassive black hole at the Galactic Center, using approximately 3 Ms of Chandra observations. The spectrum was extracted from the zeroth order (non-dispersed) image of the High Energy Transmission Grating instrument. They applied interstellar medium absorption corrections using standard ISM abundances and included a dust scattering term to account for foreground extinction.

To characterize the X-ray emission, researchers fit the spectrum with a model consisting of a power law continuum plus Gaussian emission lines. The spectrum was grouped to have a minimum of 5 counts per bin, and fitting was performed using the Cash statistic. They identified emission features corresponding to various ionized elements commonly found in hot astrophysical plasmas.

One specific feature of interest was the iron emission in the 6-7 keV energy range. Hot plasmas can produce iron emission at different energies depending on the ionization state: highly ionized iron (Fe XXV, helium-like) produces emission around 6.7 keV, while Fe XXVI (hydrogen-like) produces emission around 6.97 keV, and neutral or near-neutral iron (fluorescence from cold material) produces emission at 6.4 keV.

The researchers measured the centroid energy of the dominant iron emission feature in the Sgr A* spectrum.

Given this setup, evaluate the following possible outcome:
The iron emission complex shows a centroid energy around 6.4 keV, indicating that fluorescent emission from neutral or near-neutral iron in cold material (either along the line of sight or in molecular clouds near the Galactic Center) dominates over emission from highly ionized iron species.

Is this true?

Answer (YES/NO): NO